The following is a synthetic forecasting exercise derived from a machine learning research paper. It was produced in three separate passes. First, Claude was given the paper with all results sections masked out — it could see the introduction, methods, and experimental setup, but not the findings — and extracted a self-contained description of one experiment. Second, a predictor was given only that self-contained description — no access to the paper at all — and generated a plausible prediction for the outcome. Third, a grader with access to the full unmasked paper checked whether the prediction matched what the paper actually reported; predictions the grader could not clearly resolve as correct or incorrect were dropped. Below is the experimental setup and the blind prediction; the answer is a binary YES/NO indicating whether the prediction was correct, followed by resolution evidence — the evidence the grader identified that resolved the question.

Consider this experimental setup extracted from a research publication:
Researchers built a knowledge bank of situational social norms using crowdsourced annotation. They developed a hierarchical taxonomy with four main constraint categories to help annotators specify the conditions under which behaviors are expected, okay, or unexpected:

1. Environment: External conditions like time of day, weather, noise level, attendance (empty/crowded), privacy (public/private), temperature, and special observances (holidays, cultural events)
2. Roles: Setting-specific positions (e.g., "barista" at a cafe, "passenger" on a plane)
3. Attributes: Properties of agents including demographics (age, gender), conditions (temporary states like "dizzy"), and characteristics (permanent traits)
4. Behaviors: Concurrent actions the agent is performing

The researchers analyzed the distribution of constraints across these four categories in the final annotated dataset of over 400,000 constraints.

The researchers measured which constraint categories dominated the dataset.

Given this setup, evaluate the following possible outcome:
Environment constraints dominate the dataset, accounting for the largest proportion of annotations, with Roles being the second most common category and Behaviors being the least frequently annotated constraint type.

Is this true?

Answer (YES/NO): NO